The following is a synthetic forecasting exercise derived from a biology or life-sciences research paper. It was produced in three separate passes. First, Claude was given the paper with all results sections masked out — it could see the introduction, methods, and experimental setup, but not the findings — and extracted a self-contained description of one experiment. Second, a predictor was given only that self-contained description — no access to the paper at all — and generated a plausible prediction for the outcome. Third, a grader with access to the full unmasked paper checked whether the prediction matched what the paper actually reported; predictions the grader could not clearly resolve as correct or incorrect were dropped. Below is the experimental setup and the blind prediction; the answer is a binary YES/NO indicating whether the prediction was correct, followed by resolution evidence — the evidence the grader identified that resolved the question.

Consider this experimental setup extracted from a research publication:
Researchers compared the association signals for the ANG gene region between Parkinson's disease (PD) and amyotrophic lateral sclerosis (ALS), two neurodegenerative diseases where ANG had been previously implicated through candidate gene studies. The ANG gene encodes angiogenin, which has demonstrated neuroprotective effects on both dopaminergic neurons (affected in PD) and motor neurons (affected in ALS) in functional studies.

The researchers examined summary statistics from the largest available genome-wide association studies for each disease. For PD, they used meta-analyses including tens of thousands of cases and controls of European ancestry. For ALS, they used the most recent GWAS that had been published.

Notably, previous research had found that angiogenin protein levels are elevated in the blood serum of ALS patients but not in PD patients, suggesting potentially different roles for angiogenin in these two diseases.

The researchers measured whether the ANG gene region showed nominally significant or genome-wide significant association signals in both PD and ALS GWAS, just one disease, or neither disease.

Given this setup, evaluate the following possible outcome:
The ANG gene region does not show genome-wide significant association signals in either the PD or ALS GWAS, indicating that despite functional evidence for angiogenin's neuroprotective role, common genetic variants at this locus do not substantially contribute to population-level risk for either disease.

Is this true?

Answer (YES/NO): YES